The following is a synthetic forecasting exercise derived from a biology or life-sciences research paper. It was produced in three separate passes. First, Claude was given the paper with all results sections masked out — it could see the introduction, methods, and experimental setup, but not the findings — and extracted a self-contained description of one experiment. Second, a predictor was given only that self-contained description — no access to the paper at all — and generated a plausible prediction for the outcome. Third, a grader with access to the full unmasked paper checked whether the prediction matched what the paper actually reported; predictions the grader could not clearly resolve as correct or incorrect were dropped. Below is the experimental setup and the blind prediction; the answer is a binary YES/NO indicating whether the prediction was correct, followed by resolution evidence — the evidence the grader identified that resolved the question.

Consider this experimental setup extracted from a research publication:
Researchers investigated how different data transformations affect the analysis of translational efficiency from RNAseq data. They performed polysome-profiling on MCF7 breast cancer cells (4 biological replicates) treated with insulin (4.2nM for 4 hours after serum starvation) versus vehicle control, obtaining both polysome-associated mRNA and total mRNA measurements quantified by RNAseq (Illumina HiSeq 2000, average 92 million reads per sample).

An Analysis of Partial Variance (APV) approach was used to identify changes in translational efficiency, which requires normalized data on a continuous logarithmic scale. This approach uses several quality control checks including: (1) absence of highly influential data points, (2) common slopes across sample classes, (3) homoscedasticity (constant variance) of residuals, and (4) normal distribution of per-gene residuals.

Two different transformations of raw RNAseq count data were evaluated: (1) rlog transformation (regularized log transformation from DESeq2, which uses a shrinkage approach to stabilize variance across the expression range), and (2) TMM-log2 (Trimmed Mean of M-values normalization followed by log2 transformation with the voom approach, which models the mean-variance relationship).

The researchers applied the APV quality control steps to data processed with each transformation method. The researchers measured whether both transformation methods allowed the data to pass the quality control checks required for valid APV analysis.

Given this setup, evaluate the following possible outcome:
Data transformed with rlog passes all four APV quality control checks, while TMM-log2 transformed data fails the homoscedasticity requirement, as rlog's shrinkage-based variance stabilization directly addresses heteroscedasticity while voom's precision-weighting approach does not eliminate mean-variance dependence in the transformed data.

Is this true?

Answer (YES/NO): NO